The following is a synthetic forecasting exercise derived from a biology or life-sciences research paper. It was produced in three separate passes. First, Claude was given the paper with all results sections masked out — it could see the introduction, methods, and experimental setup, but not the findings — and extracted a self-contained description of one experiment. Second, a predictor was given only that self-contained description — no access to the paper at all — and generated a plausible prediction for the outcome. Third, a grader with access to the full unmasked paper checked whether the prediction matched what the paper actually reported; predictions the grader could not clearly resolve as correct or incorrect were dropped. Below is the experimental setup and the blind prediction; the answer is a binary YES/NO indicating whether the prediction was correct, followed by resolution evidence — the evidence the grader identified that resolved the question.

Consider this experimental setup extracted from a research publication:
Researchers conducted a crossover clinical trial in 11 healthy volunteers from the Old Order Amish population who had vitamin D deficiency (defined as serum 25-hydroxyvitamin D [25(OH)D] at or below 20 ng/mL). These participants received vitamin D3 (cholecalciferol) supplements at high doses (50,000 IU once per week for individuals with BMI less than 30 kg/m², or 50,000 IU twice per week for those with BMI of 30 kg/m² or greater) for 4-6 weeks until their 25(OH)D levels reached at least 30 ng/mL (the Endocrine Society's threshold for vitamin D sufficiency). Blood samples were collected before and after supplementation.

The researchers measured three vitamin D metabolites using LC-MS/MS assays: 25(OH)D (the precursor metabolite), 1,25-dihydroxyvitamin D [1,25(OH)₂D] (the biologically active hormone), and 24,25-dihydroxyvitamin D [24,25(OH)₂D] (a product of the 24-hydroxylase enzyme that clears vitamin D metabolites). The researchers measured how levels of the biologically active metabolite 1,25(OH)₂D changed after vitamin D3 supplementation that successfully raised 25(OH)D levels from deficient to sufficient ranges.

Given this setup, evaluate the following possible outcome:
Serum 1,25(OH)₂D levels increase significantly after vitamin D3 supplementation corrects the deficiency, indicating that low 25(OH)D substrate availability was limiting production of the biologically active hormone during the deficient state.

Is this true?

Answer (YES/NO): NO